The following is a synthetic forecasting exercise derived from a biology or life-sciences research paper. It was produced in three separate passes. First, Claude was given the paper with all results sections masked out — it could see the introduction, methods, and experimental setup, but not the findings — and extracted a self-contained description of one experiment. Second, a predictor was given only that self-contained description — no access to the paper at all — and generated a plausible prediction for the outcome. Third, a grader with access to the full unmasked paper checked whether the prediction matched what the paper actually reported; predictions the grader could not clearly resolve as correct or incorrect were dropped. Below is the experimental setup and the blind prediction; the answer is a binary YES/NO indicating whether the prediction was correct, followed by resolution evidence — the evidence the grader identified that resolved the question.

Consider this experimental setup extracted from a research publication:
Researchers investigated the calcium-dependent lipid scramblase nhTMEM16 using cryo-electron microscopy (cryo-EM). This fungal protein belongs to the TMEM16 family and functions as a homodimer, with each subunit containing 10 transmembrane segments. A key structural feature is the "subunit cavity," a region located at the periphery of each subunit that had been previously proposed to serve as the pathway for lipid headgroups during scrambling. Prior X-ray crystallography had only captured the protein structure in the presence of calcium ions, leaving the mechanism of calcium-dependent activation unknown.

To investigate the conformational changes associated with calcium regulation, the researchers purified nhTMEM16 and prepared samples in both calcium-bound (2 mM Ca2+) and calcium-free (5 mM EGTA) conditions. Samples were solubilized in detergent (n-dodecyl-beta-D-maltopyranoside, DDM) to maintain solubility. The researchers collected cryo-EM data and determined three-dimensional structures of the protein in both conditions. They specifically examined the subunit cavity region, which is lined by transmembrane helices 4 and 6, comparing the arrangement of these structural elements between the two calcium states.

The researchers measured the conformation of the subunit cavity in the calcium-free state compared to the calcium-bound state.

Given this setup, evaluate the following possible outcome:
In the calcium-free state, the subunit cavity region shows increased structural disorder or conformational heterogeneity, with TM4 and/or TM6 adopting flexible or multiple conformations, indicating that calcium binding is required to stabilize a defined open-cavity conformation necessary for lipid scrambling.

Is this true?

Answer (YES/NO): YES